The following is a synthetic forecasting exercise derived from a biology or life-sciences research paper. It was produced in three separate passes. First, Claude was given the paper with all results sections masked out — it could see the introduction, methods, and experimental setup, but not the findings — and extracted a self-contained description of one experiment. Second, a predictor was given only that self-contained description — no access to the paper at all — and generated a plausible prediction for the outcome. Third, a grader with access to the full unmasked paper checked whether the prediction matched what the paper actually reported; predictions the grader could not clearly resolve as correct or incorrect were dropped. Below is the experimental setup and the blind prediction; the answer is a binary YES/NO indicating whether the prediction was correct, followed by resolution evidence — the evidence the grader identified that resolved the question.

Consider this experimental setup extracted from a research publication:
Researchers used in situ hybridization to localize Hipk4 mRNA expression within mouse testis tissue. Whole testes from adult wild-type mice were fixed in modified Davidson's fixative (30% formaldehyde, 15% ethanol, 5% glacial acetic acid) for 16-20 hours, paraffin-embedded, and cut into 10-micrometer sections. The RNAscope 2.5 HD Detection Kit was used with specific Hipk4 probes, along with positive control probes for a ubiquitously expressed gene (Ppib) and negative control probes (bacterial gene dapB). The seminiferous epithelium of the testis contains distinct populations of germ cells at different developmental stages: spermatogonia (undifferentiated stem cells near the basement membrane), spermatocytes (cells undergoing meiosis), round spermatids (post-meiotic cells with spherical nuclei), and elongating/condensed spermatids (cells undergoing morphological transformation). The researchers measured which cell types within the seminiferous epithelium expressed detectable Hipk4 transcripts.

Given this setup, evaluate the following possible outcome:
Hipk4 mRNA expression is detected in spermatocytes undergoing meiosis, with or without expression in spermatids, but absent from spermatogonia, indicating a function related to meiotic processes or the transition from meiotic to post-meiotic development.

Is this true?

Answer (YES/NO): NO